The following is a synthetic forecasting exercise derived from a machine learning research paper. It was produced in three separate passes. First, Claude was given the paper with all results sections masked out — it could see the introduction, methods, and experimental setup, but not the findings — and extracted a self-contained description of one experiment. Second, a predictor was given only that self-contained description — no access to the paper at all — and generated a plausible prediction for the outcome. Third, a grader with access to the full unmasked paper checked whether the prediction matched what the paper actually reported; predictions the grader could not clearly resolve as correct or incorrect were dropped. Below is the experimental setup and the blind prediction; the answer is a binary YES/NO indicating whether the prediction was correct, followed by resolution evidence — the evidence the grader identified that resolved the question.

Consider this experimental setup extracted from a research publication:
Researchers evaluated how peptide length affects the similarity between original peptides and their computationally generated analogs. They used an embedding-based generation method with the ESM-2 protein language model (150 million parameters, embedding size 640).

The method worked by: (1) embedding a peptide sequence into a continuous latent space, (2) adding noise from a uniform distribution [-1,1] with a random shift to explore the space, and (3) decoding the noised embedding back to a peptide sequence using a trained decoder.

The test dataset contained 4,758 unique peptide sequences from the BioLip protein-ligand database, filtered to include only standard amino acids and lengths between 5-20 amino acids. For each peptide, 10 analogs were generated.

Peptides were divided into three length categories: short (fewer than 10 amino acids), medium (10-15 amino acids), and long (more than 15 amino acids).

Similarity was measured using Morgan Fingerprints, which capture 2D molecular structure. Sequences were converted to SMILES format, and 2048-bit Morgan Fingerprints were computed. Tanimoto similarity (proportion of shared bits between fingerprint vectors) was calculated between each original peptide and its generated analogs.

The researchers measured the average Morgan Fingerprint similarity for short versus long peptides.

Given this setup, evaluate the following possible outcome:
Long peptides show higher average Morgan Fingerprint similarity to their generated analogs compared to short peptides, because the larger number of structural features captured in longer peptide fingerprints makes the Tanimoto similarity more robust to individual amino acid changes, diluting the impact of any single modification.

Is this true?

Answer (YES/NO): NO